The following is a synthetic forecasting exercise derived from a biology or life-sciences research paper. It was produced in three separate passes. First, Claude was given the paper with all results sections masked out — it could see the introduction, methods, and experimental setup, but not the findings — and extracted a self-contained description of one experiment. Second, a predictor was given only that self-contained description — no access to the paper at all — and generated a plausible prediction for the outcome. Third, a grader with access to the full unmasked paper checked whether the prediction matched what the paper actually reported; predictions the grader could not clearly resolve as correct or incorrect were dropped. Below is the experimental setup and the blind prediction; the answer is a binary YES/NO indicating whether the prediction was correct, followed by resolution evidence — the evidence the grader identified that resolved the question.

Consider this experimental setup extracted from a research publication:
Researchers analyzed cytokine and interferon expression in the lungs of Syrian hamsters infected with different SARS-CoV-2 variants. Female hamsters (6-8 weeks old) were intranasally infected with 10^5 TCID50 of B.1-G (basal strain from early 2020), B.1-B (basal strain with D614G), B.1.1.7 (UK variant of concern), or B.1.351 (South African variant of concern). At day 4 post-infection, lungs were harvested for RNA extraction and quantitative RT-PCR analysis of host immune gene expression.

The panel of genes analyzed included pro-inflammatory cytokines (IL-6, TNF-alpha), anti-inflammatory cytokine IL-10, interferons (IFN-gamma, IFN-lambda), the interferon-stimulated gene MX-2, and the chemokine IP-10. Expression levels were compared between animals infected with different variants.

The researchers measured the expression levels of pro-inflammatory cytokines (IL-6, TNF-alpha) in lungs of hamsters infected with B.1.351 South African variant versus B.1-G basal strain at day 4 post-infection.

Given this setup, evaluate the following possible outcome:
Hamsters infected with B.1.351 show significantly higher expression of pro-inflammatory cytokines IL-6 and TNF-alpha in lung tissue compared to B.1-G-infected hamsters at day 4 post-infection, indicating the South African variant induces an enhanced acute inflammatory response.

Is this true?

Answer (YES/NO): NO